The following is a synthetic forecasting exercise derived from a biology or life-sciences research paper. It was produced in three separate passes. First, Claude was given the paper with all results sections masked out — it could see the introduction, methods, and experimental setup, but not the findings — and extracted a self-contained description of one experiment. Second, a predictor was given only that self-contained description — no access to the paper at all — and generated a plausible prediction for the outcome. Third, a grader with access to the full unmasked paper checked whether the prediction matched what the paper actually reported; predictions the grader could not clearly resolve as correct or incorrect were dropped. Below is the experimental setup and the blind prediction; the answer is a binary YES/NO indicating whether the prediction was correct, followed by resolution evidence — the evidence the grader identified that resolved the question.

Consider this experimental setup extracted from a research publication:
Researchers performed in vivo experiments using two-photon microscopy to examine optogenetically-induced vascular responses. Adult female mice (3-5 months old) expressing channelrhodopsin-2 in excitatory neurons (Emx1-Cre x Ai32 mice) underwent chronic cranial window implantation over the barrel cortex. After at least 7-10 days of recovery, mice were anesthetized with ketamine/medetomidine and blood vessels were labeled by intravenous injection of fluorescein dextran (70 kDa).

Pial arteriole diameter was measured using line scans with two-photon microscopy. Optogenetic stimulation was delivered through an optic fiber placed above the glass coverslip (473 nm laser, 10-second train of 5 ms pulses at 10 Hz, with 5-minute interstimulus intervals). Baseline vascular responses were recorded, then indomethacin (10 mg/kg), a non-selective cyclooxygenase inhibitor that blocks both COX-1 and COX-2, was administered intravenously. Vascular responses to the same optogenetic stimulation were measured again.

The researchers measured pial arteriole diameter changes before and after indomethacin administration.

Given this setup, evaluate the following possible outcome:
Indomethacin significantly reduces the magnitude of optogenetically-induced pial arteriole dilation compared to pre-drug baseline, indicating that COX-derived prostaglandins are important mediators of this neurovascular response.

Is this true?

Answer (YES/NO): NO